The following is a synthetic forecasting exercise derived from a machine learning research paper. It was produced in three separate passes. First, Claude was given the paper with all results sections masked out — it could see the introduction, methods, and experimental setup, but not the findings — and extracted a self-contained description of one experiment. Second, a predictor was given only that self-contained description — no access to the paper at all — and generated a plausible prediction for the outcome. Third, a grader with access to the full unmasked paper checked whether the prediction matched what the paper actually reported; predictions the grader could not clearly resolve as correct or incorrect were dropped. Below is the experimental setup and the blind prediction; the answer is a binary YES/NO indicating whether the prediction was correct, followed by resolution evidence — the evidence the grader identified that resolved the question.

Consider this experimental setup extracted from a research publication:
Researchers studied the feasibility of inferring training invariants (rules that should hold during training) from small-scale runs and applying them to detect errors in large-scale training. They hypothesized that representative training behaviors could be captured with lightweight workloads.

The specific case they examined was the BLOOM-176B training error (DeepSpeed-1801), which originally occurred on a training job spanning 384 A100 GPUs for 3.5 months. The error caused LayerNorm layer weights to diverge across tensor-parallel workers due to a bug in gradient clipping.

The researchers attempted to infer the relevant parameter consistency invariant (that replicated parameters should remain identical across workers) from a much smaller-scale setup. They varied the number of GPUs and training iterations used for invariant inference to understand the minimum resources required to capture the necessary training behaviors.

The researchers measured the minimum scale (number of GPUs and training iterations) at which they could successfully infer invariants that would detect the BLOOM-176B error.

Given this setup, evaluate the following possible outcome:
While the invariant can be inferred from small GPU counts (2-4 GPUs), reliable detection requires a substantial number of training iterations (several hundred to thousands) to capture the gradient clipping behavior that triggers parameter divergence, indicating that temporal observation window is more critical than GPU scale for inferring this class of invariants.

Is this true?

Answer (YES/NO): NO